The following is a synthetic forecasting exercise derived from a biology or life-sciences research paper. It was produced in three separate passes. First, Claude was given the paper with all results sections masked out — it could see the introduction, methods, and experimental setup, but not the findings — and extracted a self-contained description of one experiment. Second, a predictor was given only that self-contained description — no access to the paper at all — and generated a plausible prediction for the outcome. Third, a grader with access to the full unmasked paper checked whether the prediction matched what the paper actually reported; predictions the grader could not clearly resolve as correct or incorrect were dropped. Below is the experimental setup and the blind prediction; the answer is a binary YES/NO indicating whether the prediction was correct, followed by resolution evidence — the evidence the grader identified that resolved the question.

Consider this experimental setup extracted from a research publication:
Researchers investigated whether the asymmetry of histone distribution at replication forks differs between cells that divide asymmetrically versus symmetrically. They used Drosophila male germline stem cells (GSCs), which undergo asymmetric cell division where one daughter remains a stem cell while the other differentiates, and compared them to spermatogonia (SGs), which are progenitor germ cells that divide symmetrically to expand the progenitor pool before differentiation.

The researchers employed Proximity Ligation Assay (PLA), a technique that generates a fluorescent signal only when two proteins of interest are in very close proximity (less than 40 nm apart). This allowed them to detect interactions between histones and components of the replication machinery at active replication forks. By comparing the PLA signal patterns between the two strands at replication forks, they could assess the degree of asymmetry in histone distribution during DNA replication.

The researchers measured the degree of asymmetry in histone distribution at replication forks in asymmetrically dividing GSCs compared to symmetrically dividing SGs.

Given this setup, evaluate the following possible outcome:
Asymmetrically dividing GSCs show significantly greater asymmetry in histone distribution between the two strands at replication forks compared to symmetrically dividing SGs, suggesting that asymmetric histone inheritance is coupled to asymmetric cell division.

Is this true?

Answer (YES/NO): YES